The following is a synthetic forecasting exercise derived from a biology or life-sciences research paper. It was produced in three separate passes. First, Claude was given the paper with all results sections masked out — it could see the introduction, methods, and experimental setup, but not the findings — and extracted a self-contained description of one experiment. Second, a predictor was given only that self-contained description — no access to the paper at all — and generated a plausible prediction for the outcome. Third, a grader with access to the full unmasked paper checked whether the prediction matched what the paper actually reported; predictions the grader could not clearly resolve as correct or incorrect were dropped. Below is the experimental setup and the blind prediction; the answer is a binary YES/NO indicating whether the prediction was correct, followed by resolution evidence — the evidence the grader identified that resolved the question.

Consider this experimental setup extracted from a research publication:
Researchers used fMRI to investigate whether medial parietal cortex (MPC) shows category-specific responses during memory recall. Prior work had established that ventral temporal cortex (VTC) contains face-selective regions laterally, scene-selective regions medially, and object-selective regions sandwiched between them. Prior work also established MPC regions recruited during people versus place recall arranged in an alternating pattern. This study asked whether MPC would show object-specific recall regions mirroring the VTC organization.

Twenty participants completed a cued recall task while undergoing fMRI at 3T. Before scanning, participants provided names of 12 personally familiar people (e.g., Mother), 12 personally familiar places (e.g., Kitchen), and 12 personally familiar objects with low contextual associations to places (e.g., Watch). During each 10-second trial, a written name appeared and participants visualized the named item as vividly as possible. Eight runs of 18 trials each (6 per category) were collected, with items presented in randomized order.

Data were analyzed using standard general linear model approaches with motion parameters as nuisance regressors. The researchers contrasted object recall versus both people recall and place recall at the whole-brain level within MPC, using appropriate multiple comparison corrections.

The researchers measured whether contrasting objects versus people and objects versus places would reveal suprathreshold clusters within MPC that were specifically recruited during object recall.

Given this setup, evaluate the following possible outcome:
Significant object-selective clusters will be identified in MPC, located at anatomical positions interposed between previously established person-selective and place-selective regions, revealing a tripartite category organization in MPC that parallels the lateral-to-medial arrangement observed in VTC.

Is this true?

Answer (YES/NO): NO